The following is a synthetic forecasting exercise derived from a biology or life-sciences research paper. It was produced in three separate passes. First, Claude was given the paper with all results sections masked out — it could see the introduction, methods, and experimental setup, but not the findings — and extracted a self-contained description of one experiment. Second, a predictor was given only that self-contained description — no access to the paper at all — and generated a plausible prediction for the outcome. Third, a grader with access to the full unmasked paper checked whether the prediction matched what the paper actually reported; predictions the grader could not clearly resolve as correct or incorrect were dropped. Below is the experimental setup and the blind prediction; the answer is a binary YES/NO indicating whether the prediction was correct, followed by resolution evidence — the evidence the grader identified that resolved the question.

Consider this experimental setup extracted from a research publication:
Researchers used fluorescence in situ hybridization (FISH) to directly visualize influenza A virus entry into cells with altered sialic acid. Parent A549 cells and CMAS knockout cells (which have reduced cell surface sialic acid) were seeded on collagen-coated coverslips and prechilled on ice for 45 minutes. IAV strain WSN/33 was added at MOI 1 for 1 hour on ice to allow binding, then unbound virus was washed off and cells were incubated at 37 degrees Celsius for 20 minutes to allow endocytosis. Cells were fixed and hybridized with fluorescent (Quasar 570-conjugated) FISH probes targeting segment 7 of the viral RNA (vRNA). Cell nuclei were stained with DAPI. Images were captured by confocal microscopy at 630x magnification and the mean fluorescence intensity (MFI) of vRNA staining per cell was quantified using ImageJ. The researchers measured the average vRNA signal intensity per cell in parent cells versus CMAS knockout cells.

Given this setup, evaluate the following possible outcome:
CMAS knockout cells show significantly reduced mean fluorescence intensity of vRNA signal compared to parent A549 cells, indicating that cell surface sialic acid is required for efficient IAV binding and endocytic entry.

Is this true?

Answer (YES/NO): YES